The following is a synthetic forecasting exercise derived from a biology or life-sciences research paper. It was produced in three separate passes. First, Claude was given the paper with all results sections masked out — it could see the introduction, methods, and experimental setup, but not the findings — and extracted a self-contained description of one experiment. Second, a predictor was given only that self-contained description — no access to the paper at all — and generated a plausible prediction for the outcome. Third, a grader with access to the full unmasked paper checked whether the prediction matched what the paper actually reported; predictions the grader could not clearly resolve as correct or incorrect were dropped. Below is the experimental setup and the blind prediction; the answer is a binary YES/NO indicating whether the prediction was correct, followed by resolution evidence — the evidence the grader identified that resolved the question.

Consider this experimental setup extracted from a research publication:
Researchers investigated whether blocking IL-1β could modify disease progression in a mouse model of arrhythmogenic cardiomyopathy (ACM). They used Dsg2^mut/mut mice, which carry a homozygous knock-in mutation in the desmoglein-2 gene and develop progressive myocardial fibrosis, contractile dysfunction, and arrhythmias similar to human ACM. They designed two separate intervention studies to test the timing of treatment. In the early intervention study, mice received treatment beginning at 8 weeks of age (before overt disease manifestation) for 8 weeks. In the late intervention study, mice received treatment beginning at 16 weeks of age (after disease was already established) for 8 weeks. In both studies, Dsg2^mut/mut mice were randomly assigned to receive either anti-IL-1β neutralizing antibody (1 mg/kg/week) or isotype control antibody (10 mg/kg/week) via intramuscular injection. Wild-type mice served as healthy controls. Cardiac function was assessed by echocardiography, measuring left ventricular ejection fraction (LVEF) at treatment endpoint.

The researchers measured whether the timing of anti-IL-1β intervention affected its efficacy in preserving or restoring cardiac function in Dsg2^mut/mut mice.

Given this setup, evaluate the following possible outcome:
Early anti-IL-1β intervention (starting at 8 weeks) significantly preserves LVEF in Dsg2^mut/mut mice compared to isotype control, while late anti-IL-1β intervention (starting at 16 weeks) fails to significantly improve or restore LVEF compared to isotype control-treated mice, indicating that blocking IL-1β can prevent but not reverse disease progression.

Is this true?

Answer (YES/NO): NO